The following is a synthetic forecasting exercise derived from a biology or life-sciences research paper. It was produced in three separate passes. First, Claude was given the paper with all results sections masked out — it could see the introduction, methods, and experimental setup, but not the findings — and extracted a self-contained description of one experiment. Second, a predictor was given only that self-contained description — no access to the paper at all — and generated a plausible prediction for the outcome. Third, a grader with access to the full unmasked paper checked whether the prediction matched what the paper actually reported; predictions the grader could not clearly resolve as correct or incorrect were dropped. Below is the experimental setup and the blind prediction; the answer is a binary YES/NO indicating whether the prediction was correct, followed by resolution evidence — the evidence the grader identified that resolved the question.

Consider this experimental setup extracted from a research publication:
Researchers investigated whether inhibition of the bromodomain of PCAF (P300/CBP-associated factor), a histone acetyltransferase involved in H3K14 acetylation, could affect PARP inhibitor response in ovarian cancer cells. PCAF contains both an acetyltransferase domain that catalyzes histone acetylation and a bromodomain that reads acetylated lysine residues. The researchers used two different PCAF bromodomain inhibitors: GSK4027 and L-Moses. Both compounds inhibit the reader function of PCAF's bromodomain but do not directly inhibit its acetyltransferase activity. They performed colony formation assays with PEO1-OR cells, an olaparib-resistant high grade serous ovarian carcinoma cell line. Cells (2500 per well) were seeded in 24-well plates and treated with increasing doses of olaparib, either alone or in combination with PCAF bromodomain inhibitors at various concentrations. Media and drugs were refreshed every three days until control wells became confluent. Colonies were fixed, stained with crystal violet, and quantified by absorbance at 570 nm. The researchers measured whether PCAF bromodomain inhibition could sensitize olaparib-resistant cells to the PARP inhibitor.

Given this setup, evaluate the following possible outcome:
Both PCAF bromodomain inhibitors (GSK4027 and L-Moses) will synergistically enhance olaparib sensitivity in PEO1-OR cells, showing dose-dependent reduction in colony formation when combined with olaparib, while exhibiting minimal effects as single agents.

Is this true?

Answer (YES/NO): NO